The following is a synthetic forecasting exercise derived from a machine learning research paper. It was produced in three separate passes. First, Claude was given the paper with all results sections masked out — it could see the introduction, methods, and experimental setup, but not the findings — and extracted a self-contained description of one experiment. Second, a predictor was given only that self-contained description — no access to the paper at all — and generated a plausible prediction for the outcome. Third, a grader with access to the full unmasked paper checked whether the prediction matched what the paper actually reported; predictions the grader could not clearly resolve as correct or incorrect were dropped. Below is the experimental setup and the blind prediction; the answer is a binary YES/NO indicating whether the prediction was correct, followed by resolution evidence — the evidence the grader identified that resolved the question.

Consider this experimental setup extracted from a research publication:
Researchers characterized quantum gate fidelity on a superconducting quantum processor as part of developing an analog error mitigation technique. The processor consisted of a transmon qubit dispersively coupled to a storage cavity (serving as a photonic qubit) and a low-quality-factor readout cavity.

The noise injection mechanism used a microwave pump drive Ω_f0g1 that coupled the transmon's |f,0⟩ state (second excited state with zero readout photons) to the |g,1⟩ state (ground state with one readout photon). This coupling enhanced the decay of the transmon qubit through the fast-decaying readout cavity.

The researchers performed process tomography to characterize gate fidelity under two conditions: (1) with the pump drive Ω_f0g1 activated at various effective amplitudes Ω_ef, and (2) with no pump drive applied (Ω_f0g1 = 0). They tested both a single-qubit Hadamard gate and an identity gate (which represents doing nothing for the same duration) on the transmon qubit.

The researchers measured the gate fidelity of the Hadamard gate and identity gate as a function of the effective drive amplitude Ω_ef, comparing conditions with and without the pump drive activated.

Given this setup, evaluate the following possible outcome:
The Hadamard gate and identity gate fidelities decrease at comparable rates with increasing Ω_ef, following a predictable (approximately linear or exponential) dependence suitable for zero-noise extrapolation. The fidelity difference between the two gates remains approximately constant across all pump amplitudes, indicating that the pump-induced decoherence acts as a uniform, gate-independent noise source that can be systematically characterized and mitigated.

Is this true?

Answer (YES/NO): NO